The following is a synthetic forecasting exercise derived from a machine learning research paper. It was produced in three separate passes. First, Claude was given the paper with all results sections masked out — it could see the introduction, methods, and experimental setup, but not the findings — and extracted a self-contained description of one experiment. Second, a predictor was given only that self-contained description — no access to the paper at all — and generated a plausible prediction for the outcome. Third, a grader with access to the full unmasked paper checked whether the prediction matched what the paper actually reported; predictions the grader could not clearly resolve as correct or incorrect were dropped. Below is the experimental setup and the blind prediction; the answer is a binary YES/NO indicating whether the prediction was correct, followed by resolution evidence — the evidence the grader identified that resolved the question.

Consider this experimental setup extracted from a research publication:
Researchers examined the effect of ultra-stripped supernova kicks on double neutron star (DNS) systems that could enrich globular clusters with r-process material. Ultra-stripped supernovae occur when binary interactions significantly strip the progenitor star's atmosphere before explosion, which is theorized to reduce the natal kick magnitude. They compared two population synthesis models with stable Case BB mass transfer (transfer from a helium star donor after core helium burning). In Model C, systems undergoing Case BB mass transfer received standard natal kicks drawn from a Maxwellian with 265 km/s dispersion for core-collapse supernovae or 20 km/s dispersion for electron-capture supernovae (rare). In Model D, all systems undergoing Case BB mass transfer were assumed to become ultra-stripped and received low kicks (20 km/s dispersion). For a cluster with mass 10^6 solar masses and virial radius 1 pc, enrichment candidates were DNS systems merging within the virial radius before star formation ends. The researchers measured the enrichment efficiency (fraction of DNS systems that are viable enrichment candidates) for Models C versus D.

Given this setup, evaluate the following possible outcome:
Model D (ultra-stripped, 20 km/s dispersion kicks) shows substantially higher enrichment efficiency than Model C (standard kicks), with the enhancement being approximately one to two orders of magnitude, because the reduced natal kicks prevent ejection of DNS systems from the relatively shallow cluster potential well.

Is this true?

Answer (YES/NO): NO